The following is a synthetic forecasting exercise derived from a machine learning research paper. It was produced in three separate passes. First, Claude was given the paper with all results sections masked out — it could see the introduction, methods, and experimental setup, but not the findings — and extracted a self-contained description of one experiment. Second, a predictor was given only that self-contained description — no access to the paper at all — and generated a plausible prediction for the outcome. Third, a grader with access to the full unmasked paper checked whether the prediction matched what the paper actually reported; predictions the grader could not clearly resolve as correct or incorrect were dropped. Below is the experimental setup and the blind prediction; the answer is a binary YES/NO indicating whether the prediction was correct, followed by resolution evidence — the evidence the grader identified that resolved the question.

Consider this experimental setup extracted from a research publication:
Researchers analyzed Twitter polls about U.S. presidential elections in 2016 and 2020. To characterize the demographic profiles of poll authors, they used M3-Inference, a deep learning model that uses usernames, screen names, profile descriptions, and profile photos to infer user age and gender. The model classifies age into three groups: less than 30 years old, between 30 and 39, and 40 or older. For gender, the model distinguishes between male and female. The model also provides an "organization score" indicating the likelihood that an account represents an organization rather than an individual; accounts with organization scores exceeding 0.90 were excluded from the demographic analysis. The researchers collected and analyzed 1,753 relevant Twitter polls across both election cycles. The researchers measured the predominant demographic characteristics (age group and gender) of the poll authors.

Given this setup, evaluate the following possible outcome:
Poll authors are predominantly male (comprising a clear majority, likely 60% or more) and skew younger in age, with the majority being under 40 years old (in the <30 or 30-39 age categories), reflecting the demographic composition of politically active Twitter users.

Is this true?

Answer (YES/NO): YES